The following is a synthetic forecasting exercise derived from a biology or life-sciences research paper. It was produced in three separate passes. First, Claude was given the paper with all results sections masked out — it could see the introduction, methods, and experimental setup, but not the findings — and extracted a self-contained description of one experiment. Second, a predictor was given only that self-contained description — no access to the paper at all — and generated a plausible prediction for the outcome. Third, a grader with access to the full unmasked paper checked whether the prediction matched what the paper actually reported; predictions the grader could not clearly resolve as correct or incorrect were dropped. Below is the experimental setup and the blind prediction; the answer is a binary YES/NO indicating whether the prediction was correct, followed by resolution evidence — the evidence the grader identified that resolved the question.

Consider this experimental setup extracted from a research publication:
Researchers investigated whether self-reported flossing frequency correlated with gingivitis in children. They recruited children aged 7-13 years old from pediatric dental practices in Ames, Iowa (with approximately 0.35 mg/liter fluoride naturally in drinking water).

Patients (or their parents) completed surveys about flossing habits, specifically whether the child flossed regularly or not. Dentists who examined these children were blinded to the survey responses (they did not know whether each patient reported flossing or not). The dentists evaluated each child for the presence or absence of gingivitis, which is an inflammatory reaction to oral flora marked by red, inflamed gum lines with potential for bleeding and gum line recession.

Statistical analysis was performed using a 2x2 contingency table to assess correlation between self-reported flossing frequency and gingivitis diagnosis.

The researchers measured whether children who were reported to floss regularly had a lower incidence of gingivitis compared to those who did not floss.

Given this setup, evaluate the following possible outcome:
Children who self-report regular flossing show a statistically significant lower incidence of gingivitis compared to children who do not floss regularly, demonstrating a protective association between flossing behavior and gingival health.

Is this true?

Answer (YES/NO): NO